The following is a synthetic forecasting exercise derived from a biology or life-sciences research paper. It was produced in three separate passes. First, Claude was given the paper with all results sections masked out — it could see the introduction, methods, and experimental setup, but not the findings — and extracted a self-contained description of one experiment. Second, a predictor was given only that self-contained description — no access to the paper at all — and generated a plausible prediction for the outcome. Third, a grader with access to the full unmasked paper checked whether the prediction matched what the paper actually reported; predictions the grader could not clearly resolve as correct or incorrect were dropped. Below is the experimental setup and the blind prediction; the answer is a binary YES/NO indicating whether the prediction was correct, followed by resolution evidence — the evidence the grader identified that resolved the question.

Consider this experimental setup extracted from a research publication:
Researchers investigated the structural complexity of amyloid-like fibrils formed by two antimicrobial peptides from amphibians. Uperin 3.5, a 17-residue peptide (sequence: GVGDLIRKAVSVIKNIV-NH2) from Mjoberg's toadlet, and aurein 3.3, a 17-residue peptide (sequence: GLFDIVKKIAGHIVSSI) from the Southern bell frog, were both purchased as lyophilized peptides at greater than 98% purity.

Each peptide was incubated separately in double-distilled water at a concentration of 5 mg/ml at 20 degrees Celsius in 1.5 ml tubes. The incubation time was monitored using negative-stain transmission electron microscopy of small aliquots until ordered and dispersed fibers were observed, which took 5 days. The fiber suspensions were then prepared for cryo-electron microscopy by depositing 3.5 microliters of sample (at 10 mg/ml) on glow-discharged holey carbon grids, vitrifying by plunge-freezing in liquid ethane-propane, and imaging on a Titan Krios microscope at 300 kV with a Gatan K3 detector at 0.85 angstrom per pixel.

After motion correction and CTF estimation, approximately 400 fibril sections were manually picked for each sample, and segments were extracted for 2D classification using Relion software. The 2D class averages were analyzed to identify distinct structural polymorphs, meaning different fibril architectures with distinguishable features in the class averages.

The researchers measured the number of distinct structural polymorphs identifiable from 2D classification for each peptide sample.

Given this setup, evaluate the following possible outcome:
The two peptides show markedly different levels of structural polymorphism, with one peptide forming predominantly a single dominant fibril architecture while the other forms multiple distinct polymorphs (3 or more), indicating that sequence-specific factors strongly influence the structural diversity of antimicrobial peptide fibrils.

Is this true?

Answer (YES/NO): YES